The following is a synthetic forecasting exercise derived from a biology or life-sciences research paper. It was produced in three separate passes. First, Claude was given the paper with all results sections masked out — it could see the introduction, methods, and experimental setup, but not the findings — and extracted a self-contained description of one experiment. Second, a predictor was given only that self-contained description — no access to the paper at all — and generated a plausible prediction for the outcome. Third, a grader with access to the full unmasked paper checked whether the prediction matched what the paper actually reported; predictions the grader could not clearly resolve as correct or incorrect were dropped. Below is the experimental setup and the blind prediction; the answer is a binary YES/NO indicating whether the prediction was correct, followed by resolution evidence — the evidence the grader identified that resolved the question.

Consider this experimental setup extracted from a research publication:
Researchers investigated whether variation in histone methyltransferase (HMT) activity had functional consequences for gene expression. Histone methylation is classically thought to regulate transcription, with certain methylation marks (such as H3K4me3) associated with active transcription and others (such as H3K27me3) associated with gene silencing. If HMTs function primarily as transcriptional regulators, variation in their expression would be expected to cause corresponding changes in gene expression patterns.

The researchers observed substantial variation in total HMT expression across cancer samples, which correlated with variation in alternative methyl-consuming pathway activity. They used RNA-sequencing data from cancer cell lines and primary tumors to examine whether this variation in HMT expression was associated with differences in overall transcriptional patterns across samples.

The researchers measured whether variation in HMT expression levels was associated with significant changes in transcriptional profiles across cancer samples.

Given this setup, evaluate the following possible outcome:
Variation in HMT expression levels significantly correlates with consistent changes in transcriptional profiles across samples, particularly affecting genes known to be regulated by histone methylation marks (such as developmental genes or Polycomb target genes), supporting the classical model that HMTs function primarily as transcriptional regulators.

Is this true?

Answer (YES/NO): NO